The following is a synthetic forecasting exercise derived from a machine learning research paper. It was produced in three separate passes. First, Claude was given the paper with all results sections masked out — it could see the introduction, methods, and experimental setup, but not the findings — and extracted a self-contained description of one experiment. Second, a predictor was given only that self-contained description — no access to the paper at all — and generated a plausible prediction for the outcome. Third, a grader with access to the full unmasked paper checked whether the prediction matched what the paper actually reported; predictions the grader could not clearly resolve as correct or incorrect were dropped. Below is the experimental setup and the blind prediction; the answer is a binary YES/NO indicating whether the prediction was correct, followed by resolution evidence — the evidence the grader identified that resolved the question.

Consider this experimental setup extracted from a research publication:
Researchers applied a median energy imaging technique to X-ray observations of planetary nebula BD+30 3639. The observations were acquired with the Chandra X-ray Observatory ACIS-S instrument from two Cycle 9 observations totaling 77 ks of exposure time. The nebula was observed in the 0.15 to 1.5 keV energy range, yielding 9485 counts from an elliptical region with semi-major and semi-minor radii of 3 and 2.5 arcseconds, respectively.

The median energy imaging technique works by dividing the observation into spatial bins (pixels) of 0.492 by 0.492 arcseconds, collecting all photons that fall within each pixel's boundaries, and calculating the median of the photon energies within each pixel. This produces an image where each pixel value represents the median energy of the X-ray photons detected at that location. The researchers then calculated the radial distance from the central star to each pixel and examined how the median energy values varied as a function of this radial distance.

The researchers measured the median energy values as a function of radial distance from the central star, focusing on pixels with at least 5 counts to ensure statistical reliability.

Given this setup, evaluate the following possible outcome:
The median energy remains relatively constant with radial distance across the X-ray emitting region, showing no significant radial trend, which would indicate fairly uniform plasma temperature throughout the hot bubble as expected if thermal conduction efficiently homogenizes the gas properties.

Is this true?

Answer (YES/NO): NO